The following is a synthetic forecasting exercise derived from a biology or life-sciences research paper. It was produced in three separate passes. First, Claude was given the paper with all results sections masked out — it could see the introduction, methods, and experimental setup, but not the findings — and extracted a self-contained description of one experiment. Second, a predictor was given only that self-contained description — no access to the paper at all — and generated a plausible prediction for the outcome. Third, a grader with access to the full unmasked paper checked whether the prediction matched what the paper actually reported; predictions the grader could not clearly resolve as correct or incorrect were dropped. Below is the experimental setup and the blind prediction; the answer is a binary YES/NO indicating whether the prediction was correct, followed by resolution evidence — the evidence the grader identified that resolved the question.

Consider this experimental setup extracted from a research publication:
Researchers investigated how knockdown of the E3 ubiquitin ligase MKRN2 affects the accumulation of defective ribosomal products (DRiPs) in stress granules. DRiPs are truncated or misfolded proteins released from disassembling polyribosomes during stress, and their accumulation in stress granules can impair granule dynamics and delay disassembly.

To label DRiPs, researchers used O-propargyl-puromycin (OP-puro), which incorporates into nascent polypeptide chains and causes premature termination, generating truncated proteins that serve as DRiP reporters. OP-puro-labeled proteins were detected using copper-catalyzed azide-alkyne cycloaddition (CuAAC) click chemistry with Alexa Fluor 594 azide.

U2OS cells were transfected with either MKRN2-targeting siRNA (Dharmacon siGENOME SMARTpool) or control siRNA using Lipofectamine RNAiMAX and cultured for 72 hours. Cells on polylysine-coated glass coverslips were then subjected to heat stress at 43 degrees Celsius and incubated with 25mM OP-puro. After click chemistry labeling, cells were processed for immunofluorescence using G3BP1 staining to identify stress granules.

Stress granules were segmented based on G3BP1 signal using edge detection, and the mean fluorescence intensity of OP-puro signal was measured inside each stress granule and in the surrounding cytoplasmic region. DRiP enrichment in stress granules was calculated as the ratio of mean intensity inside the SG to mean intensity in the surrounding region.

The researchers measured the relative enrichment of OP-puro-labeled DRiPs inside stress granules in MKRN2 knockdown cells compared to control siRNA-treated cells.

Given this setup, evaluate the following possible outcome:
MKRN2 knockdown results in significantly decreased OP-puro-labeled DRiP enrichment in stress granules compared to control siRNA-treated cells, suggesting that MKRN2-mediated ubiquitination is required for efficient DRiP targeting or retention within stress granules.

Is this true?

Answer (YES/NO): NO